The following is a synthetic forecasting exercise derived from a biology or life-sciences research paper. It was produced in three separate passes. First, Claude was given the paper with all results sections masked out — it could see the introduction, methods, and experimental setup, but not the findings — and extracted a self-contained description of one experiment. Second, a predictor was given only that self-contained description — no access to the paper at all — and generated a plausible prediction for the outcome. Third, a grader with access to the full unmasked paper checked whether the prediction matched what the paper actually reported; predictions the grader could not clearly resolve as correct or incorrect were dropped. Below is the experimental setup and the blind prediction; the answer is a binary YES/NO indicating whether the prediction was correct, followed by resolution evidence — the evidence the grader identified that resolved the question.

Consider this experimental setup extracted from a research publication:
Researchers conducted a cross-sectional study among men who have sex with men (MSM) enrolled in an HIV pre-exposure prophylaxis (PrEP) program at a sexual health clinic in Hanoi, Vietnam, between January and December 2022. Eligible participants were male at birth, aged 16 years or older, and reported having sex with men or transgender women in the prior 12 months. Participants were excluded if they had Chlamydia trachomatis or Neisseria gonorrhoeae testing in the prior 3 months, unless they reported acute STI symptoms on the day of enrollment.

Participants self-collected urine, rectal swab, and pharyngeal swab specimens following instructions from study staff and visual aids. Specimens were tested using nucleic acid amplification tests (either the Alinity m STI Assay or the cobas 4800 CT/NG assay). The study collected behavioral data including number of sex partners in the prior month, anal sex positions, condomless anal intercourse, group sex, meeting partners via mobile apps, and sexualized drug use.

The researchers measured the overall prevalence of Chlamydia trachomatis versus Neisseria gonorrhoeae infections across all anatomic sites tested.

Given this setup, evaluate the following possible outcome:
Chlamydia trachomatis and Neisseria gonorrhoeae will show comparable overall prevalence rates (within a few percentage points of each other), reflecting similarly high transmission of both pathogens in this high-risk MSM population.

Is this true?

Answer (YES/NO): NO